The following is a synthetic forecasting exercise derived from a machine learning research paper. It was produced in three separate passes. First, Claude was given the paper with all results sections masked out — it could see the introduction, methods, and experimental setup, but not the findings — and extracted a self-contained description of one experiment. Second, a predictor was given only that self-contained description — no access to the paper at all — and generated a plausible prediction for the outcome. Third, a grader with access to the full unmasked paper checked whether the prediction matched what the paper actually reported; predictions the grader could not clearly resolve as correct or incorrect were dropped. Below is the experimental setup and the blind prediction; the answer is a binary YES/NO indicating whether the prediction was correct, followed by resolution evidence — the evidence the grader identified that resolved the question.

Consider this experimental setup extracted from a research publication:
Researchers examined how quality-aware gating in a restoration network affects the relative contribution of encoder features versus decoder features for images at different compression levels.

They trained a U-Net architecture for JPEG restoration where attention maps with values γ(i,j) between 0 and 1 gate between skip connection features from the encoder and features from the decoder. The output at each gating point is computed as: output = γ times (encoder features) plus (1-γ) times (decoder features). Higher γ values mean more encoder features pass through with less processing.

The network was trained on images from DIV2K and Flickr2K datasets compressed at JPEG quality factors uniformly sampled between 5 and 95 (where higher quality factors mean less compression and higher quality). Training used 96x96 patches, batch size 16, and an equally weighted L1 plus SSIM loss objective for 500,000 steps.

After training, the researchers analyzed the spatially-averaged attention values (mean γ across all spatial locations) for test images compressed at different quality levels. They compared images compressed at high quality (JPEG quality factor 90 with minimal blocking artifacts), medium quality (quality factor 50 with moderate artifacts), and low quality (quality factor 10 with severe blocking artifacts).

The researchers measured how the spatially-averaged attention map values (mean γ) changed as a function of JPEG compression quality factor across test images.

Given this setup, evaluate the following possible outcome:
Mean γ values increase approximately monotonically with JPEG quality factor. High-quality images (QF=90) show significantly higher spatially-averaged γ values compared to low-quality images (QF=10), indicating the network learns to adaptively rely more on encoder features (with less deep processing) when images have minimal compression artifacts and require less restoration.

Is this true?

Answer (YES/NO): YES